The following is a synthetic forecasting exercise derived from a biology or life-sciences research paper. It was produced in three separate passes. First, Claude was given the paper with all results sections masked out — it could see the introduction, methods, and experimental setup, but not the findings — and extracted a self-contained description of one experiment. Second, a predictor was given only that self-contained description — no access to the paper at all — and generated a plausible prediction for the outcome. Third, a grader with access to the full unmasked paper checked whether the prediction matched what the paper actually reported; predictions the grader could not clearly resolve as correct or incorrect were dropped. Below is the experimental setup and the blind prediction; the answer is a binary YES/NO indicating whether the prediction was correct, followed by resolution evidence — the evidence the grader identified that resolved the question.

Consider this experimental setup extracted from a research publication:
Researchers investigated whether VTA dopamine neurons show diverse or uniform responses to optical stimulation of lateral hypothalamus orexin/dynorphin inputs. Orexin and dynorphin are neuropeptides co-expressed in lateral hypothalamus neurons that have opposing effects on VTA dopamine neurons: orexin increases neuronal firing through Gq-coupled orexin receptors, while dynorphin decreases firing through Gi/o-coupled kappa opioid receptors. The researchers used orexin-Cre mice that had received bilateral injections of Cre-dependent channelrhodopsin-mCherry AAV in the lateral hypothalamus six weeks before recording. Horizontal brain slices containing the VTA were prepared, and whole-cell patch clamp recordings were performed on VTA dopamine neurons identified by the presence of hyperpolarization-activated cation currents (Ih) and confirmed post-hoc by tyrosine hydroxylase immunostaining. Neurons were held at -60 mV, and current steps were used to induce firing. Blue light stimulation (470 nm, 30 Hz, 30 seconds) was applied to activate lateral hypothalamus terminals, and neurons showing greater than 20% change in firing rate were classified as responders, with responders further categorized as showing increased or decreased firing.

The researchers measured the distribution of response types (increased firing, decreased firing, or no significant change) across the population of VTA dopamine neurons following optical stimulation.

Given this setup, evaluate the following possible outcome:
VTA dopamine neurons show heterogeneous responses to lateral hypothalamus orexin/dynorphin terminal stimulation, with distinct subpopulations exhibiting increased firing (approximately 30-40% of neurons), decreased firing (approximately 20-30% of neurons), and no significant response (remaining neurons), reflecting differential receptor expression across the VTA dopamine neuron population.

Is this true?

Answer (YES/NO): NO